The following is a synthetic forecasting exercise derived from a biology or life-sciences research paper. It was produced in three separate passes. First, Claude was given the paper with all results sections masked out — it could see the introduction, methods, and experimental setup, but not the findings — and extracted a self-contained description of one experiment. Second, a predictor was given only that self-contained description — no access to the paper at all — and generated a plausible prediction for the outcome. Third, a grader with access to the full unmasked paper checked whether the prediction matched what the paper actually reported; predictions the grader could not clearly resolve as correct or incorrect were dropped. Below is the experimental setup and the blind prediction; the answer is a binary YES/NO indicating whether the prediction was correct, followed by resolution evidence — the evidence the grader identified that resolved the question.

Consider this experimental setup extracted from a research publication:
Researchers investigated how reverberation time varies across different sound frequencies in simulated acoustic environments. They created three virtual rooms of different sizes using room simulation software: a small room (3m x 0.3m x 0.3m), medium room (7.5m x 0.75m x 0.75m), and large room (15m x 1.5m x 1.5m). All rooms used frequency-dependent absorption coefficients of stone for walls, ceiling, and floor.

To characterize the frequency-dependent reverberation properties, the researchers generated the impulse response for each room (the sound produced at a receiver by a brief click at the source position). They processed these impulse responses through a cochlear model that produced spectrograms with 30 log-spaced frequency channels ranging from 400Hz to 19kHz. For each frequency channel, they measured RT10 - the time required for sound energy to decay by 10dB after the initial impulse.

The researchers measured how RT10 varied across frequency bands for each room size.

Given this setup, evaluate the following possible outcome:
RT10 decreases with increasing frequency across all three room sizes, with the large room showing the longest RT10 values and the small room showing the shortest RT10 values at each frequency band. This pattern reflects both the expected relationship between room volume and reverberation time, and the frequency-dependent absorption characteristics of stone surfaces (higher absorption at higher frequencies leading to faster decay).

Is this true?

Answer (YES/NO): NO